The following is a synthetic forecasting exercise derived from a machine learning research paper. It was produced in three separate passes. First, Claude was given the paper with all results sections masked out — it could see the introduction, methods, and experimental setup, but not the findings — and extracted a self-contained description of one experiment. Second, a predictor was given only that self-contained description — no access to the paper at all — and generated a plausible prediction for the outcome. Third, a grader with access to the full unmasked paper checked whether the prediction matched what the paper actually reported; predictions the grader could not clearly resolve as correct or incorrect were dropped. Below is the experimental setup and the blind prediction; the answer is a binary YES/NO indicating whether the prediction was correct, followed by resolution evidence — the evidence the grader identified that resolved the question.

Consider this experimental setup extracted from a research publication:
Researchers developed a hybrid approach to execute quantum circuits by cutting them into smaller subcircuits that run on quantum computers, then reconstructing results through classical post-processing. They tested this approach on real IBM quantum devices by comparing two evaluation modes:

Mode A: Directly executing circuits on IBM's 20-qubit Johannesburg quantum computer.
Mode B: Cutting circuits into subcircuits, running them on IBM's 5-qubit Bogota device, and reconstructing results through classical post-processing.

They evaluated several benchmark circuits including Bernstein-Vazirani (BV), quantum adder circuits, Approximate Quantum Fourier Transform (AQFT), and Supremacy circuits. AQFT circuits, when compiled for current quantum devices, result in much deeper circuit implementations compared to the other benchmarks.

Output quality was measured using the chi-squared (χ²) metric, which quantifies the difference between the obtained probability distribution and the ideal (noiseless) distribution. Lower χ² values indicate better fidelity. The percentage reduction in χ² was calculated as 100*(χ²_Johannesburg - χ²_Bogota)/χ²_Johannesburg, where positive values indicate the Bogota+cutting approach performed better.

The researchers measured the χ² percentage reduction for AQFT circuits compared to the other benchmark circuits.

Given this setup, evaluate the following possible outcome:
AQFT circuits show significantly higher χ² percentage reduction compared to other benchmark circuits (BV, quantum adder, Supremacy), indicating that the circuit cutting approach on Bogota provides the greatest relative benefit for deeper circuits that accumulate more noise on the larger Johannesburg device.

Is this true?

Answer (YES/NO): NO